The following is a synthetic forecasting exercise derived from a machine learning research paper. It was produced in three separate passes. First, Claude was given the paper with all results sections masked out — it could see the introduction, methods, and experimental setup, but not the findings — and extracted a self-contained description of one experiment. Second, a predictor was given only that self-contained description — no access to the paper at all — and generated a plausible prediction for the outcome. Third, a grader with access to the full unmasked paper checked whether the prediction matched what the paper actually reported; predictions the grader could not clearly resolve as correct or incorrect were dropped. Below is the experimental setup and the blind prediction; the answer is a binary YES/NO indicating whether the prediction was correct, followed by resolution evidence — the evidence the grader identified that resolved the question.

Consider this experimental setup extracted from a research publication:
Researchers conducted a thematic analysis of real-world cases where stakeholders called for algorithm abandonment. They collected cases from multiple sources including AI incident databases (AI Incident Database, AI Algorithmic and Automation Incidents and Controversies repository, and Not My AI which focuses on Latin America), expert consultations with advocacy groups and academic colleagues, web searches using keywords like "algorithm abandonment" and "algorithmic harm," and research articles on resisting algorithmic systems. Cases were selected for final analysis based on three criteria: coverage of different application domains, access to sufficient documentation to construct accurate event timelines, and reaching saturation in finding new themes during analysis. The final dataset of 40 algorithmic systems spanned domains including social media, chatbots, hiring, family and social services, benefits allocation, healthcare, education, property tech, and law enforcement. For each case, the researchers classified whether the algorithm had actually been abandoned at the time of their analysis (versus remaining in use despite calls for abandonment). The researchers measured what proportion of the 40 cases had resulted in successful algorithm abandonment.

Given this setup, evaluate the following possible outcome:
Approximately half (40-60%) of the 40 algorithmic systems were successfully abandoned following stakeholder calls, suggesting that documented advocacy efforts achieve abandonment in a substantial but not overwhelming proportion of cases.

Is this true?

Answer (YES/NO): YES